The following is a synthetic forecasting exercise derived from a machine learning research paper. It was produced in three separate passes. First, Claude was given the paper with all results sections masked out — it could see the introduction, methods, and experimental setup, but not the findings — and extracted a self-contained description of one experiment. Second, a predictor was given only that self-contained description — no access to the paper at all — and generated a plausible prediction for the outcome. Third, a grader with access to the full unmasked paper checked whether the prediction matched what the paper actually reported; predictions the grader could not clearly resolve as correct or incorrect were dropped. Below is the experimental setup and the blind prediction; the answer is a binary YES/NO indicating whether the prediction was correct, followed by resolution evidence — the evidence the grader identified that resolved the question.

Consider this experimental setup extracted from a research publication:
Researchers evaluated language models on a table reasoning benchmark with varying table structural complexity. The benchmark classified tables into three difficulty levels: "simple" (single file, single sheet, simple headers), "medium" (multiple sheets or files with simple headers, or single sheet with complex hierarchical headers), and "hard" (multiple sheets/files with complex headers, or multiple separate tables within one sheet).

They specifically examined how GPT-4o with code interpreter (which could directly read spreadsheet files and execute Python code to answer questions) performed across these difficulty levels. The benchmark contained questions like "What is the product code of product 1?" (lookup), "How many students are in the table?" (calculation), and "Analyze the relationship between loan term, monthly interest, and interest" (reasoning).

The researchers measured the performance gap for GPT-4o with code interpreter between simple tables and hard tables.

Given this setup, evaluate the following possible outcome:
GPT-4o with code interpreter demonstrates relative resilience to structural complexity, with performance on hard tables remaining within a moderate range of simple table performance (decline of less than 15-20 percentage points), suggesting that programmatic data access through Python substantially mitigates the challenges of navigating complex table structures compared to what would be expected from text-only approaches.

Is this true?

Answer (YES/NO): NO